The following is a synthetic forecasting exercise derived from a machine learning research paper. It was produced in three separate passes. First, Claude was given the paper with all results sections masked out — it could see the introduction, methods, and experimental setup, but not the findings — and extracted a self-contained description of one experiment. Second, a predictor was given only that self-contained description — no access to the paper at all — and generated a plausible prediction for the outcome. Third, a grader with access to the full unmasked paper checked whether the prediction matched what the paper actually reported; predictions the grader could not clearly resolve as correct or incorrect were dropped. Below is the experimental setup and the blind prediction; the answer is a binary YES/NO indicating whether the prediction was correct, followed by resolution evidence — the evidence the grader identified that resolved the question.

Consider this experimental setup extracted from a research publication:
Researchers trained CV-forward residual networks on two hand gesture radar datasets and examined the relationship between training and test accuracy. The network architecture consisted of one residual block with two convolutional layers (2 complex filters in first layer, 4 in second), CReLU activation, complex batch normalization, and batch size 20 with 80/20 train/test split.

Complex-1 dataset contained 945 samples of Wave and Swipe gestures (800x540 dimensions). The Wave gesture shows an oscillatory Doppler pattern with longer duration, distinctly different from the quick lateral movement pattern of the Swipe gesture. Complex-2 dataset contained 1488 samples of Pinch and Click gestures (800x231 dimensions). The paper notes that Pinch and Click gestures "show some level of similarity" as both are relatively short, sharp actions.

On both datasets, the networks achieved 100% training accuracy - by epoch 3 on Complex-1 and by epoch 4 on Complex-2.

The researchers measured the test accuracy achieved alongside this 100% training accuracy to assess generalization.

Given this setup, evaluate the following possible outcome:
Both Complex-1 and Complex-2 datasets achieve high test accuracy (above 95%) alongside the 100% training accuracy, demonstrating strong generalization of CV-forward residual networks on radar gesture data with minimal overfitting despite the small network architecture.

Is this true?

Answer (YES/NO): NO